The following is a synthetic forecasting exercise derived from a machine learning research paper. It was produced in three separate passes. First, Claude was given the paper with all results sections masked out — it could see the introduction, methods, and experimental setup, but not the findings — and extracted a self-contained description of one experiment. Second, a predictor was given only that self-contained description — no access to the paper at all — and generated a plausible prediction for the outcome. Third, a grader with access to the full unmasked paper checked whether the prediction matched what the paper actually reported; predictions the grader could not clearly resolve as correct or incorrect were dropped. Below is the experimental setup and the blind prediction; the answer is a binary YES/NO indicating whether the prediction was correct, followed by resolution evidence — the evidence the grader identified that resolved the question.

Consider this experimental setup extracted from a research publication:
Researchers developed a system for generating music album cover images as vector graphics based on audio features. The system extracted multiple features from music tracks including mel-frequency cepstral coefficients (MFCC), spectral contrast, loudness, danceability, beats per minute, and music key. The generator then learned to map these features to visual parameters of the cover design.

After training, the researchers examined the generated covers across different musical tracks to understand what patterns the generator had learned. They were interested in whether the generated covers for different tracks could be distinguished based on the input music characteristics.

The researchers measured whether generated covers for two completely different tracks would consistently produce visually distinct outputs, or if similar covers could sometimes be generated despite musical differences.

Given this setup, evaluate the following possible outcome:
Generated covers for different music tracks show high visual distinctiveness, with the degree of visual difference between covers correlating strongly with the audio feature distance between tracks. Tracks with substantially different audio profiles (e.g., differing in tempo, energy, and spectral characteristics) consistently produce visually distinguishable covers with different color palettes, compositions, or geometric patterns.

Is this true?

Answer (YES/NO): NO